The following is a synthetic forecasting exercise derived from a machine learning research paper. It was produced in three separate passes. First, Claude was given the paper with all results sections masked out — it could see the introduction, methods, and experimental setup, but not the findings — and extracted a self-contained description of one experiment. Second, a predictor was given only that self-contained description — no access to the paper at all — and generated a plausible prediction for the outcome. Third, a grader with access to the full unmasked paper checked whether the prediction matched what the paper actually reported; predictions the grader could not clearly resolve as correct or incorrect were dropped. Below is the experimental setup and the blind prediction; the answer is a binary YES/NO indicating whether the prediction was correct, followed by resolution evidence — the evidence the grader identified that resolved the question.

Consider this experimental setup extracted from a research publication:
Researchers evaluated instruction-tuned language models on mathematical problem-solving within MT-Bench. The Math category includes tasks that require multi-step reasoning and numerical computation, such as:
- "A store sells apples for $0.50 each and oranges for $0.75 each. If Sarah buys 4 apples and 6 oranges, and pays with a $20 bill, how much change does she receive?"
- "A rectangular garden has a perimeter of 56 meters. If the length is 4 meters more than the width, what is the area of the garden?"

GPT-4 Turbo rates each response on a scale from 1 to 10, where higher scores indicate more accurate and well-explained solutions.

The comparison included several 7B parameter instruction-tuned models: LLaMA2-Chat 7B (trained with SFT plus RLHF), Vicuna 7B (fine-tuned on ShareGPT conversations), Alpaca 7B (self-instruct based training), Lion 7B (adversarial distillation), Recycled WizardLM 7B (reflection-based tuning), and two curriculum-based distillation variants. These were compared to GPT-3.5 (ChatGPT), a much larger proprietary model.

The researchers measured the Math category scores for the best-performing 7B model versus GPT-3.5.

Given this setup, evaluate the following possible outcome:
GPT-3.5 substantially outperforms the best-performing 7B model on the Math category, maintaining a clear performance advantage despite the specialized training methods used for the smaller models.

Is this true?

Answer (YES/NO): YES